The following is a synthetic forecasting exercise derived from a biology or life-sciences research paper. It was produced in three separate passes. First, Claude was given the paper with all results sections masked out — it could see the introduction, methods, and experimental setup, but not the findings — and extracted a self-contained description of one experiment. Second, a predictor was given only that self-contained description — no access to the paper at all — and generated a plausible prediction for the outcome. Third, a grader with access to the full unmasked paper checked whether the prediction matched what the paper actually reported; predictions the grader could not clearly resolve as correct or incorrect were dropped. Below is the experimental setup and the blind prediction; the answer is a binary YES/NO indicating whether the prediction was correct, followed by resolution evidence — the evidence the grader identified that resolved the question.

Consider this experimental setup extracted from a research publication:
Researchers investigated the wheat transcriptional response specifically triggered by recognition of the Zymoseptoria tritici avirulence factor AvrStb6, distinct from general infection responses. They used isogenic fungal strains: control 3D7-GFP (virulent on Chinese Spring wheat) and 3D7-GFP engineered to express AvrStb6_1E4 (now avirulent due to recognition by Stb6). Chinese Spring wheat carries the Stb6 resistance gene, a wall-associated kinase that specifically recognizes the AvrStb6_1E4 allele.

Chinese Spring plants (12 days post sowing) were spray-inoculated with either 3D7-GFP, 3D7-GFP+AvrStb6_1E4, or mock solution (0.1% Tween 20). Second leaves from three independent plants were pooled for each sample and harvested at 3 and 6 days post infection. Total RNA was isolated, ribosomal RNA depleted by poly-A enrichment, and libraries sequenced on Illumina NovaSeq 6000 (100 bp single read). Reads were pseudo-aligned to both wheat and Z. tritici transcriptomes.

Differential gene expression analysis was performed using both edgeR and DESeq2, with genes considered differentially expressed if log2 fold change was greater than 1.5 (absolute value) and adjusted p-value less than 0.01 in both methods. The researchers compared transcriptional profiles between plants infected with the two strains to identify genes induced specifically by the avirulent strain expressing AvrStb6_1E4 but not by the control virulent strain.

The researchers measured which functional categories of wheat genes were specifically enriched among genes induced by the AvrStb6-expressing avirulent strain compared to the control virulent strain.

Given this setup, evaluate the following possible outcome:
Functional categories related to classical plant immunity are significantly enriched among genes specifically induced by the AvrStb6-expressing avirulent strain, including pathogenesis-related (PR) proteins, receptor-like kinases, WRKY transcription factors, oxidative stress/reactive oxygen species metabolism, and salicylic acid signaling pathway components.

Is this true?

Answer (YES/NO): NO